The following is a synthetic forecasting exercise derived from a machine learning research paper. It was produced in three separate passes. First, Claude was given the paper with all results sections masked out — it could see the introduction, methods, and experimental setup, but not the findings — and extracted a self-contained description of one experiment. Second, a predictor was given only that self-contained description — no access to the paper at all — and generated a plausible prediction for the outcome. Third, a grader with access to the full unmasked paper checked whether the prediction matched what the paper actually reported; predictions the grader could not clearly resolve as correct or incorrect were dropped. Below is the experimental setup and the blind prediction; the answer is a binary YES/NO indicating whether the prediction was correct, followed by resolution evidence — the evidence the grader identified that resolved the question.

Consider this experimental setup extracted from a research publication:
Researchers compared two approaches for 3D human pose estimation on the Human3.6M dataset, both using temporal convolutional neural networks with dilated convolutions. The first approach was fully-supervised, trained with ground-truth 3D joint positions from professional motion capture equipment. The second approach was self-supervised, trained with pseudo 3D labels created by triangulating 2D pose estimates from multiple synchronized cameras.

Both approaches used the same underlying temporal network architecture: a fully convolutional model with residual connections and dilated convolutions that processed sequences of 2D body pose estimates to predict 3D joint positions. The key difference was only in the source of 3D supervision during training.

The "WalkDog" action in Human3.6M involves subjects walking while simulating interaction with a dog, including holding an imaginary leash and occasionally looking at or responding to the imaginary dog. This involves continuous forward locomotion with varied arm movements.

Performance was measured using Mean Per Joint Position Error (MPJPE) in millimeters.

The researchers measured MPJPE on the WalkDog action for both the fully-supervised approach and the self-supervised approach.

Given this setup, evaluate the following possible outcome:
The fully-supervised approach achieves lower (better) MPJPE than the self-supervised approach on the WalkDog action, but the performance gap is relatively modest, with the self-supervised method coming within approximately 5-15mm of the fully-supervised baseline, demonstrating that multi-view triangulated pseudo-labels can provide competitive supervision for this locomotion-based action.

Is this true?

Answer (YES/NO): NO